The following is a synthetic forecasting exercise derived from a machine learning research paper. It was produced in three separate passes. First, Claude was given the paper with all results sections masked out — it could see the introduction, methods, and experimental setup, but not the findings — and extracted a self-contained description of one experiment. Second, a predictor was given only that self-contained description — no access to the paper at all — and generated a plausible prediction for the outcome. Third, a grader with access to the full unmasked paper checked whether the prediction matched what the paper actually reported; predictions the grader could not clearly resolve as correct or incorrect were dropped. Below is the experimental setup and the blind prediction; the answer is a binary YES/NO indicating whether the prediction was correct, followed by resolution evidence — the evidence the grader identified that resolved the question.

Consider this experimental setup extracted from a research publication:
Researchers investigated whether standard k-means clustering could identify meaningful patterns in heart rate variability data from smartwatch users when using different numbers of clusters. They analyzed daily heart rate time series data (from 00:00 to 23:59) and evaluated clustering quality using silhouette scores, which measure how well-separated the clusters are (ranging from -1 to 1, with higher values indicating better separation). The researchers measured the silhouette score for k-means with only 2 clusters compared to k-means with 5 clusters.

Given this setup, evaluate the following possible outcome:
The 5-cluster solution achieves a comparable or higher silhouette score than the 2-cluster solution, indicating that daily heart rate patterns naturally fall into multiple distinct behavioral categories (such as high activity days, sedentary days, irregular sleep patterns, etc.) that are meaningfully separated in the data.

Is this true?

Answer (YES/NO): YES